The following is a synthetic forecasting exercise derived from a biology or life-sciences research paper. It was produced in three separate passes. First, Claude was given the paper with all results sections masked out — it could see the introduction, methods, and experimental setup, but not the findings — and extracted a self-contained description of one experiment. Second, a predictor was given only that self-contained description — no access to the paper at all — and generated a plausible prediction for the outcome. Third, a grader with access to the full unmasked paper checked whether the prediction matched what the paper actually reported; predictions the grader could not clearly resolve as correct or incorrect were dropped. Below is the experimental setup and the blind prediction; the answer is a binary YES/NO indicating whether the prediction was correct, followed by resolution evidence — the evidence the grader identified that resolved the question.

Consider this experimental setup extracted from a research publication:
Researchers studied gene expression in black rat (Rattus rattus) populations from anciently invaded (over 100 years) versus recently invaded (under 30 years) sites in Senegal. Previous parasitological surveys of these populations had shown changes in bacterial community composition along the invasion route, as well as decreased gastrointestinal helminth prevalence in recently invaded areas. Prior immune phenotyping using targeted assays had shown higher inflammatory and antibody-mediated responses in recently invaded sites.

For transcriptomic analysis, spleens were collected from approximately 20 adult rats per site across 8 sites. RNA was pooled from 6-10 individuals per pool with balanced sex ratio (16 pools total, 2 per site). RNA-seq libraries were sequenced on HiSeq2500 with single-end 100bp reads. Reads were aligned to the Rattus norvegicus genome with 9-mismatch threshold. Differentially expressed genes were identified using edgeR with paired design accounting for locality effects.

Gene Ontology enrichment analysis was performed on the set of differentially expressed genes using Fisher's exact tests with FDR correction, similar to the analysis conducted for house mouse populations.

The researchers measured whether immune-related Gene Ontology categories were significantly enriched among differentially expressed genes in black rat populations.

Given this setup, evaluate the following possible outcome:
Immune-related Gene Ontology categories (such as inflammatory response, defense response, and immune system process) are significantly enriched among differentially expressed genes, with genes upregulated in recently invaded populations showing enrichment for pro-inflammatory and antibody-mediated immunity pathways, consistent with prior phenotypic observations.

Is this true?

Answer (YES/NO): NO